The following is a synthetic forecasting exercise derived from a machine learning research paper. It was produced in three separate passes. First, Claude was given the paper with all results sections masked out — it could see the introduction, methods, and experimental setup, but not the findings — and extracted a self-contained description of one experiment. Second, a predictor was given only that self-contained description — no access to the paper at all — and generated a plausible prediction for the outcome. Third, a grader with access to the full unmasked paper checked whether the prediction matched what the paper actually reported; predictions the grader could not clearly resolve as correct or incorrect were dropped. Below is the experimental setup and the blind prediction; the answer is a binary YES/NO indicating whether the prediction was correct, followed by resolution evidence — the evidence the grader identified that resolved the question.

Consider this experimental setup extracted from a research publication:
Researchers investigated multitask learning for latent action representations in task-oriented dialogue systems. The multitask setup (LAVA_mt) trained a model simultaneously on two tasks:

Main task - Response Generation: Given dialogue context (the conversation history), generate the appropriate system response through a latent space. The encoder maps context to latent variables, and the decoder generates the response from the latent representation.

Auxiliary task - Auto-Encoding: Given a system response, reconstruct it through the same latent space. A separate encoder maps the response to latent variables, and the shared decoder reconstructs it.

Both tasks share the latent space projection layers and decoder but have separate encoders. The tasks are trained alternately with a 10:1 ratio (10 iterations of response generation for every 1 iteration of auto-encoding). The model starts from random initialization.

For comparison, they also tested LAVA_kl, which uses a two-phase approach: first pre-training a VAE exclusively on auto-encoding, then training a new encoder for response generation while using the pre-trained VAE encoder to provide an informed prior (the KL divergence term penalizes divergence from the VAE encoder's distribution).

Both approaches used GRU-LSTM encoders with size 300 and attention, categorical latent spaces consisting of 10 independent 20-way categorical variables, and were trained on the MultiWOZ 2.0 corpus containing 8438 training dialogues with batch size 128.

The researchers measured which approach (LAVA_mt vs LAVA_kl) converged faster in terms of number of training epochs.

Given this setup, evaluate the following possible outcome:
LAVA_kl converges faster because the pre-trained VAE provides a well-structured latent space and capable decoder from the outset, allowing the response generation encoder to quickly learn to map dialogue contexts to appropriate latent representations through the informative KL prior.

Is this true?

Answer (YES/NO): YES